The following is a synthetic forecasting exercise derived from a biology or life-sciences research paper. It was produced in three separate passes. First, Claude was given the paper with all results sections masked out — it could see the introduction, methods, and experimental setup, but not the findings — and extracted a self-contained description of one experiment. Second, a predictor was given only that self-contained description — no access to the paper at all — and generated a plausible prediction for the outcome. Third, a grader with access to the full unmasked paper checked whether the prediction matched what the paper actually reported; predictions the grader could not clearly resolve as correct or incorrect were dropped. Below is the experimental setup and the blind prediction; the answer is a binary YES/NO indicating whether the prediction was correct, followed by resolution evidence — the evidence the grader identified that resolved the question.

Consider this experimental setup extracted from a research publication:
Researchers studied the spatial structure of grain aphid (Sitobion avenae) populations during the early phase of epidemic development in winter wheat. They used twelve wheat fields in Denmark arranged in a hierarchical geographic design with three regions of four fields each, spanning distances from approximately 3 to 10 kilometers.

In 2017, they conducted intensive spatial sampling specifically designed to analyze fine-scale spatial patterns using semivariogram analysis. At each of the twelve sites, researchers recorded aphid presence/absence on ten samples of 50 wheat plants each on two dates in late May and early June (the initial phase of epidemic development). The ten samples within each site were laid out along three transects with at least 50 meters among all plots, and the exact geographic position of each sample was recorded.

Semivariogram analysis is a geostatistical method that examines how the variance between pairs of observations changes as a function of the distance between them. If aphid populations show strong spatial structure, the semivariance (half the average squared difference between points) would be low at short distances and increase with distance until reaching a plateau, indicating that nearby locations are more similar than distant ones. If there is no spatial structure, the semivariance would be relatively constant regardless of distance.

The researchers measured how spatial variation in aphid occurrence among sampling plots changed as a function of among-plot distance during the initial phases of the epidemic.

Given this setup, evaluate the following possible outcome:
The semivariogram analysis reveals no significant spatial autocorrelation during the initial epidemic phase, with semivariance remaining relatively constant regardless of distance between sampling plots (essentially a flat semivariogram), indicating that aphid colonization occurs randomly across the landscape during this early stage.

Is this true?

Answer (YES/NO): NO